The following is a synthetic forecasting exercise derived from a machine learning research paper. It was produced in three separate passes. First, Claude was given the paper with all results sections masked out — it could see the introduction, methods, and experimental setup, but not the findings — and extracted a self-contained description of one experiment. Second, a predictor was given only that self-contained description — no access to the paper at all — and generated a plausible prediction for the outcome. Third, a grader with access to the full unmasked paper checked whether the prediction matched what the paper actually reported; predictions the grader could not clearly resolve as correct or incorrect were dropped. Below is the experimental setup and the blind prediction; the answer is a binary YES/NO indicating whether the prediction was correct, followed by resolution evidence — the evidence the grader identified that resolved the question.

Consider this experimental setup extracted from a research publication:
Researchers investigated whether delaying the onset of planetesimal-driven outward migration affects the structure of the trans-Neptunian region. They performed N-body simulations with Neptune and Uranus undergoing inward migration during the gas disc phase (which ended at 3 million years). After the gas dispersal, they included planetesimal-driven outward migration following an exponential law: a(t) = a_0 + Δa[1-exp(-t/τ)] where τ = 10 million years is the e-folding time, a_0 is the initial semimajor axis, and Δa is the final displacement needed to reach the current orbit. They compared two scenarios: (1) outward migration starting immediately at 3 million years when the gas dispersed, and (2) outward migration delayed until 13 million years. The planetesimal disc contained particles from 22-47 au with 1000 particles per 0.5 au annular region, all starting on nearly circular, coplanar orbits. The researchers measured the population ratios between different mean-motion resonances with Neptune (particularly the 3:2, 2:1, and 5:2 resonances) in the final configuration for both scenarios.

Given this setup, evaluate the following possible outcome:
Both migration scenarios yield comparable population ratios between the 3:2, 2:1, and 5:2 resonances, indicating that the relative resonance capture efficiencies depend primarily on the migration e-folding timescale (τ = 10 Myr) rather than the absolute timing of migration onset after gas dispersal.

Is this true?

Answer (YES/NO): YES